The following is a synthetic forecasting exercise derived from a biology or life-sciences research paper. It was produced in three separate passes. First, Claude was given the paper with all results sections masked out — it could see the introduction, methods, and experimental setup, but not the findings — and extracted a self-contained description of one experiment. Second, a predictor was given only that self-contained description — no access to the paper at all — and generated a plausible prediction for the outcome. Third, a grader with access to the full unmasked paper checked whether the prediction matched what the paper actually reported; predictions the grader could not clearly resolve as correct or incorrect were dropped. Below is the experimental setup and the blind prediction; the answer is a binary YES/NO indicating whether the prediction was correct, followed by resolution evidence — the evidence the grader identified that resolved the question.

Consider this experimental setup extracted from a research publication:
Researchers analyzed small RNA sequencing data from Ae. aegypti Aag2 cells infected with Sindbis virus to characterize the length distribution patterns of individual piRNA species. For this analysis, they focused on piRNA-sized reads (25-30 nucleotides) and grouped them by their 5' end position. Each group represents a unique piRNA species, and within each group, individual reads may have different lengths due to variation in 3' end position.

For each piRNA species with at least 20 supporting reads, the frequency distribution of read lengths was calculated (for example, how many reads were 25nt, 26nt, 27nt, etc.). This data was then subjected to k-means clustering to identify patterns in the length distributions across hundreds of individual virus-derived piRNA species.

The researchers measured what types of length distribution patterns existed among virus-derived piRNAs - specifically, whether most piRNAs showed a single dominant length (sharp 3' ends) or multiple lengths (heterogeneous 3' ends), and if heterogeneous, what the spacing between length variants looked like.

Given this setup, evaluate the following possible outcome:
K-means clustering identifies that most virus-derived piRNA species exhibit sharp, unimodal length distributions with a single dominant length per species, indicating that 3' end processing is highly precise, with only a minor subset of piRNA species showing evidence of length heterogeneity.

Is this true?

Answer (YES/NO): YES